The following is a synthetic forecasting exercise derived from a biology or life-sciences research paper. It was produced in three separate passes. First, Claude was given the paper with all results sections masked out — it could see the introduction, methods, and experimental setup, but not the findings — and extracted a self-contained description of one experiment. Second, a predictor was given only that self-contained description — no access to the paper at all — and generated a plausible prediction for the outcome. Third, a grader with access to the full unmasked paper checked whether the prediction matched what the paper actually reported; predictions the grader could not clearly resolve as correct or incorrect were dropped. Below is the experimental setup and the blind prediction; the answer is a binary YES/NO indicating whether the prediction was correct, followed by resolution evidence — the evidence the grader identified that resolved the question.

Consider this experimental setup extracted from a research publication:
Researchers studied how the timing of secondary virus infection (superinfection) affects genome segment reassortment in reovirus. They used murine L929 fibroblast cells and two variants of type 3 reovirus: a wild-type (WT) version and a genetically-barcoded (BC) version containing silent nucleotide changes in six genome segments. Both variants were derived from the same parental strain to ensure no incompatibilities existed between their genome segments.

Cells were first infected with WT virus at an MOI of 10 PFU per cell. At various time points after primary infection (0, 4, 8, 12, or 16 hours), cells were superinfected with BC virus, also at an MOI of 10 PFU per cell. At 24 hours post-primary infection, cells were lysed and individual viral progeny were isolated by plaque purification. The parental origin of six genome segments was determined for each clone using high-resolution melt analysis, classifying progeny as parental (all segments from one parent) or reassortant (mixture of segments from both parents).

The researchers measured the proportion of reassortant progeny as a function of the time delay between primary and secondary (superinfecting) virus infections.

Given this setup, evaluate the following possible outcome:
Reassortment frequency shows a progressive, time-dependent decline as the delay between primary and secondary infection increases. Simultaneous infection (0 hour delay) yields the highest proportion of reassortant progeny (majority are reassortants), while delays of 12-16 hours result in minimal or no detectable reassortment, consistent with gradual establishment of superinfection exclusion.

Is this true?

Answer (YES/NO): NO